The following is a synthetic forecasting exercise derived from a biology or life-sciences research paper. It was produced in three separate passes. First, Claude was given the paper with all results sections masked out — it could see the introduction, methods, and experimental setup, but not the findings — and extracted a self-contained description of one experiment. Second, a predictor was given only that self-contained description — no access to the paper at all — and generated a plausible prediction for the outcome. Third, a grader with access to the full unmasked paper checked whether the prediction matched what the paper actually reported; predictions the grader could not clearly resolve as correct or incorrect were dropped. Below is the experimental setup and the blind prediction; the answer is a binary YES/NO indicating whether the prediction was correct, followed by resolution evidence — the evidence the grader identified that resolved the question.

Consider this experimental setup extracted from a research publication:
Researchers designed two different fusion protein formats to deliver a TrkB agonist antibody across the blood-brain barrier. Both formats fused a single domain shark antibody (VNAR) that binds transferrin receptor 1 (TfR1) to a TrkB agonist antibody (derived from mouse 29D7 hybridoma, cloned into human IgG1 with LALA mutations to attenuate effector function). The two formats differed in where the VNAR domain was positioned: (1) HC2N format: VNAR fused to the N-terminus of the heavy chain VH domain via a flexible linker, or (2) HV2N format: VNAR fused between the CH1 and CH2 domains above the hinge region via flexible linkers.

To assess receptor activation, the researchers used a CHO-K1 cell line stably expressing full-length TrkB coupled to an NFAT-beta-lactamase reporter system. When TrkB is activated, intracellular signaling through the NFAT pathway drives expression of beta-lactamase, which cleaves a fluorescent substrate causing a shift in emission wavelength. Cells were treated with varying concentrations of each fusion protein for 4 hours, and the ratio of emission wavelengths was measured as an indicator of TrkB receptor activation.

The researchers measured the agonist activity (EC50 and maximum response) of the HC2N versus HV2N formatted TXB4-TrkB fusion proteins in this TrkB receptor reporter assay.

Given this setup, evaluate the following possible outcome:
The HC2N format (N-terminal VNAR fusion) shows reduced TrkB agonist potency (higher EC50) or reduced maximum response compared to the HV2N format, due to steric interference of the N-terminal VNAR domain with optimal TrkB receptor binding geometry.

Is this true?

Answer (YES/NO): YES